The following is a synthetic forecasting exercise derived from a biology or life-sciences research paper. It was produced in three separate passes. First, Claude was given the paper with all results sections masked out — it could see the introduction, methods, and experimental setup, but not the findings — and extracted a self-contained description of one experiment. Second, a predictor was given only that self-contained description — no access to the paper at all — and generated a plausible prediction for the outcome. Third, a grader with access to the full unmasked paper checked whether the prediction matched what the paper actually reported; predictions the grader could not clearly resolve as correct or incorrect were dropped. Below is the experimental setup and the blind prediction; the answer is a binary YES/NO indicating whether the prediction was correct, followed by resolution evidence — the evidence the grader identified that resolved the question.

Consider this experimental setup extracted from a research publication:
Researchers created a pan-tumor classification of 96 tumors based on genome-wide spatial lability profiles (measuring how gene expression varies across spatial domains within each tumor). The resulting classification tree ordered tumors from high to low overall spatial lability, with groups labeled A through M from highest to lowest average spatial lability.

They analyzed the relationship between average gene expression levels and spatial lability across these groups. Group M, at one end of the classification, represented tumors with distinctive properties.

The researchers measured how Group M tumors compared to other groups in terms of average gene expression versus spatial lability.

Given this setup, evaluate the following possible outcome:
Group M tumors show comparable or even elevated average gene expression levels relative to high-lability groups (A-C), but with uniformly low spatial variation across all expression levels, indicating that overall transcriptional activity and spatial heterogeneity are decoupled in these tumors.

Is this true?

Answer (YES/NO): YES